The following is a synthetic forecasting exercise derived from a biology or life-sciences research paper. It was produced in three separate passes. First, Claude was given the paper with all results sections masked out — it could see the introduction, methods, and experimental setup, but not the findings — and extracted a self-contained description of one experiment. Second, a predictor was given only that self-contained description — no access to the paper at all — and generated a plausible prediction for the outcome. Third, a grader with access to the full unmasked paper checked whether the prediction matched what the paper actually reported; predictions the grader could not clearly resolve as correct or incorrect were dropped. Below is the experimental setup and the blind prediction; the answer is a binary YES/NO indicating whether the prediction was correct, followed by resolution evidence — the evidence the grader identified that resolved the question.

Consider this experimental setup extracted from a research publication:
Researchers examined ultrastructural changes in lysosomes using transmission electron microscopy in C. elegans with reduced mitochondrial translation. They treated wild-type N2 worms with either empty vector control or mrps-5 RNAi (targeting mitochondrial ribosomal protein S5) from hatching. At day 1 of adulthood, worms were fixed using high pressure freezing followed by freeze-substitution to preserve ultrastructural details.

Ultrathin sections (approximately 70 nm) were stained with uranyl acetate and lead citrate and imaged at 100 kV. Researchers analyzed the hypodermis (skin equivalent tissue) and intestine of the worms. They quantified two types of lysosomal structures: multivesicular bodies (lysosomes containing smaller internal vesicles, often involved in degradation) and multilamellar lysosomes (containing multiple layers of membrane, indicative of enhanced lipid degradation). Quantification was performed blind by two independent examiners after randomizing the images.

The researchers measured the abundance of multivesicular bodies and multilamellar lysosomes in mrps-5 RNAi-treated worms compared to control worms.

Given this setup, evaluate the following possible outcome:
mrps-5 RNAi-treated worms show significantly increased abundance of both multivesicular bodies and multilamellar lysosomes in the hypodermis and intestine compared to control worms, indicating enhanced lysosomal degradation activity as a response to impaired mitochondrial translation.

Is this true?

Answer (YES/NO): NO